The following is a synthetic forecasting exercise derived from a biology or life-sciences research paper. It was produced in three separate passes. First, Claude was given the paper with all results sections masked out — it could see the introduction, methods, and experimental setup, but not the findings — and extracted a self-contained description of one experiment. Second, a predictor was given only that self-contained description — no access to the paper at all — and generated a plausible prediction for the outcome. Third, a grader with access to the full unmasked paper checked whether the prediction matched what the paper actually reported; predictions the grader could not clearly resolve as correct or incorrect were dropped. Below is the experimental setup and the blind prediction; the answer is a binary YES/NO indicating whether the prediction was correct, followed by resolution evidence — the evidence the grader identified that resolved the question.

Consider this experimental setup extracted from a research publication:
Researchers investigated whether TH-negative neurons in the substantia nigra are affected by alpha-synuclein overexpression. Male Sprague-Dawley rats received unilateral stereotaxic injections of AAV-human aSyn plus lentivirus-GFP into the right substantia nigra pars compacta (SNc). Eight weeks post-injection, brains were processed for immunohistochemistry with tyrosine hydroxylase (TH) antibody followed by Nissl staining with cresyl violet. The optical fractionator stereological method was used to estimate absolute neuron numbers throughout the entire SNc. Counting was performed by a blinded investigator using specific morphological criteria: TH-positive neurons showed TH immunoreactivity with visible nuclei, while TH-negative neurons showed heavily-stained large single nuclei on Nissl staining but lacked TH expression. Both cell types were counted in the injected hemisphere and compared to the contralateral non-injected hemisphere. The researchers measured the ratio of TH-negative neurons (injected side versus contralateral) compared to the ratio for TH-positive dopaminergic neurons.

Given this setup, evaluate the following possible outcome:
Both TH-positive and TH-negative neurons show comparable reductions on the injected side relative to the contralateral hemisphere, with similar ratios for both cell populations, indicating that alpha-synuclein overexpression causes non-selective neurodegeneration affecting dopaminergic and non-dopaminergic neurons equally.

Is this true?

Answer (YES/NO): NO